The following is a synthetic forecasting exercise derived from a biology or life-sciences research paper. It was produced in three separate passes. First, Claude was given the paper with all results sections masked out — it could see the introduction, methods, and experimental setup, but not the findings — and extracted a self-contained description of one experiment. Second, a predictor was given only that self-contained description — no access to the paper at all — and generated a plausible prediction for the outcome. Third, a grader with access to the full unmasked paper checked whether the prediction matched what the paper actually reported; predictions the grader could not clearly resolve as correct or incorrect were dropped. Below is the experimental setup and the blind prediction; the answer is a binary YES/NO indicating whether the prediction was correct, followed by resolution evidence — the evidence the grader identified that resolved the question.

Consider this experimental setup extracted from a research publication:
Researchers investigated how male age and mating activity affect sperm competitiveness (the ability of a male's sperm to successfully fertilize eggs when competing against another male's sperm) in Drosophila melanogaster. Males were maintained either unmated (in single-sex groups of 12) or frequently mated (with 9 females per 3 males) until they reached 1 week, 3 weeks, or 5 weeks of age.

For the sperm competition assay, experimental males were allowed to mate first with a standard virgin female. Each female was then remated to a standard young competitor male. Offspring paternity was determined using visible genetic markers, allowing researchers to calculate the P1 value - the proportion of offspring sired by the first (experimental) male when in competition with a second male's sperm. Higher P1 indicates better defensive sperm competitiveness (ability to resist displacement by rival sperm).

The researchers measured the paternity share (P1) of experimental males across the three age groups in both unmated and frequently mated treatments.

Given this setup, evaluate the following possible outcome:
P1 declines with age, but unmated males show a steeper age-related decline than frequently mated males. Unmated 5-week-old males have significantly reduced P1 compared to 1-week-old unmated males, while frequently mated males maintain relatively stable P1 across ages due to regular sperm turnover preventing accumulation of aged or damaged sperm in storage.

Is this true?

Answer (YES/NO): NO